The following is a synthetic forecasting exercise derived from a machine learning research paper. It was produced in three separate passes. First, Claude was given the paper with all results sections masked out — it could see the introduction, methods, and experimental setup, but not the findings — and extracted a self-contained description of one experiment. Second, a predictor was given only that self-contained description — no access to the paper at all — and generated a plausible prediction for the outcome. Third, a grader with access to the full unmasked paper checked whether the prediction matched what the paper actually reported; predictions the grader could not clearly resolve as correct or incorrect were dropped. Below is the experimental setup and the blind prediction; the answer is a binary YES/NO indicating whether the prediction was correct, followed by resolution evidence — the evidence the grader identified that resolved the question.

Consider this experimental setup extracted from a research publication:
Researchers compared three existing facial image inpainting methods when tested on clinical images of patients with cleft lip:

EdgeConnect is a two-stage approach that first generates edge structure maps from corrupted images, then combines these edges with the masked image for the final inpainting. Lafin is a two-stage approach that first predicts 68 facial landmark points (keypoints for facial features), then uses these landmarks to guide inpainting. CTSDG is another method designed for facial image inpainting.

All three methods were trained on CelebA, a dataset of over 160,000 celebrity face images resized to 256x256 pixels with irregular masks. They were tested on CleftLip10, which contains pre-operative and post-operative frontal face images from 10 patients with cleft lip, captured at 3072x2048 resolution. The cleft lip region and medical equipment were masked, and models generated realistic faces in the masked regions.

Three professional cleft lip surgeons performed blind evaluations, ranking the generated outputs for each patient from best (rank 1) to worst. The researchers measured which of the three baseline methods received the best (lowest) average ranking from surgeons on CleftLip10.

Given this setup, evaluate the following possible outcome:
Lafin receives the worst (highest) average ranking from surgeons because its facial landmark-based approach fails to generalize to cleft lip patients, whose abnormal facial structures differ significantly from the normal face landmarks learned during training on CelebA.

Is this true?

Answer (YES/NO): NO